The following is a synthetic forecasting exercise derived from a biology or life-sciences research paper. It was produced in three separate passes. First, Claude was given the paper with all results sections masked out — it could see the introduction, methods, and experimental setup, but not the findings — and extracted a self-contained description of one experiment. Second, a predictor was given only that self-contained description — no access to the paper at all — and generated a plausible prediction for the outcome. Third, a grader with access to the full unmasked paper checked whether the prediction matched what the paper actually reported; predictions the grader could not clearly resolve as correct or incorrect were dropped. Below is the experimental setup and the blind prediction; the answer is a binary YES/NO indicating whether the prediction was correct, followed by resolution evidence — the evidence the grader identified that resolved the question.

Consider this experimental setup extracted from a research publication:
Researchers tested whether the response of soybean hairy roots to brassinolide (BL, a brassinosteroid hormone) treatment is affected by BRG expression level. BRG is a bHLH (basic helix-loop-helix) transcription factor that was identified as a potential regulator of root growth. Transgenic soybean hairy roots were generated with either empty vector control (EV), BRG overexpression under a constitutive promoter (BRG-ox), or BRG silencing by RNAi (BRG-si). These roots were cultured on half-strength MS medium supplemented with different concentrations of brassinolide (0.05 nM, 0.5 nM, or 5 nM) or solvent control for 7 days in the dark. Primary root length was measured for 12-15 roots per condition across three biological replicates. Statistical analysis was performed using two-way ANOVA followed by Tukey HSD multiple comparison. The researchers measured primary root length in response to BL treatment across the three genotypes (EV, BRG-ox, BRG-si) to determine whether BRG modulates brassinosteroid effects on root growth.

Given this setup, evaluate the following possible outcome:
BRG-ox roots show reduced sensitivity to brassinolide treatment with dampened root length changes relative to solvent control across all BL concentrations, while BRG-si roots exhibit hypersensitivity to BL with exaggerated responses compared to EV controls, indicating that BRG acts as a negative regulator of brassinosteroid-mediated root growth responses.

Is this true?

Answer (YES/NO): NO